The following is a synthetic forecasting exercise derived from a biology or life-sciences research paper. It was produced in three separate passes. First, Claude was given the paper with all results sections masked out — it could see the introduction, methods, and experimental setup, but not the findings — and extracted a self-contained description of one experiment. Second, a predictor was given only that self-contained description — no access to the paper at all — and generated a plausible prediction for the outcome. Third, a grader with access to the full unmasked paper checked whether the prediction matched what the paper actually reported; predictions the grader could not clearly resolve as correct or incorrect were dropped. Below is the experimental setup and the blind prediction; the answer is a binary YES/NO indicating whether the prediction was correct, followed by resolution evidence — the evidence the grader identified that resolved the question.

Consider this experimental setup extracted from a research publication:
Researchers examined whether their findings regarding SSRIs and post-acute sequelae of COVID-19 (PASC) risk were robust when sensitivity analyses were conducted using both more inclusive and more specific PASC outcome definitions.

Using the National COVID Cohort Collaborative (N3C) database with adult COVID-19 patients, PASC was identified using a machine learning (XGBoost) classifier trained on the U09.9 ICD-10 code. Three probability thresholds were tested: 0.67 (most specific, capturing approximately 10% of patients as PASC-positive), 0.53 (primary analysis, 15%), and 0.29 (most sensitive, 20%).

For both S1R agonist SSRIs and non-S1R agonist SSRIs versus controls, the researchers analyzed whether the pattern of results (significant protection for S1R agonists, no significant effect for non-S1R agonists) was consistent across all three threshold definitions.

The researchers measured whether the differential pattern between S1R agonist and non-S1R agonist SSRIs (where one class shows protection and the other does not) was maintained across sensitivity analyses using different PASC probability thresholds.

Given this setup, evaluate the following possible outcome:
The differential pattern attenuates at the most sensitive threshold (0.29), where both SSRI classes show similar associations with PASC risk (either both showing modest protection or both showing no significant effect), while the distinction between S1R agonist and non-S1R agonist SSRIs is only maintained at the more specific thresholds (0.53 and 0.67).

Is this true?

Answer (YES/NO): NO